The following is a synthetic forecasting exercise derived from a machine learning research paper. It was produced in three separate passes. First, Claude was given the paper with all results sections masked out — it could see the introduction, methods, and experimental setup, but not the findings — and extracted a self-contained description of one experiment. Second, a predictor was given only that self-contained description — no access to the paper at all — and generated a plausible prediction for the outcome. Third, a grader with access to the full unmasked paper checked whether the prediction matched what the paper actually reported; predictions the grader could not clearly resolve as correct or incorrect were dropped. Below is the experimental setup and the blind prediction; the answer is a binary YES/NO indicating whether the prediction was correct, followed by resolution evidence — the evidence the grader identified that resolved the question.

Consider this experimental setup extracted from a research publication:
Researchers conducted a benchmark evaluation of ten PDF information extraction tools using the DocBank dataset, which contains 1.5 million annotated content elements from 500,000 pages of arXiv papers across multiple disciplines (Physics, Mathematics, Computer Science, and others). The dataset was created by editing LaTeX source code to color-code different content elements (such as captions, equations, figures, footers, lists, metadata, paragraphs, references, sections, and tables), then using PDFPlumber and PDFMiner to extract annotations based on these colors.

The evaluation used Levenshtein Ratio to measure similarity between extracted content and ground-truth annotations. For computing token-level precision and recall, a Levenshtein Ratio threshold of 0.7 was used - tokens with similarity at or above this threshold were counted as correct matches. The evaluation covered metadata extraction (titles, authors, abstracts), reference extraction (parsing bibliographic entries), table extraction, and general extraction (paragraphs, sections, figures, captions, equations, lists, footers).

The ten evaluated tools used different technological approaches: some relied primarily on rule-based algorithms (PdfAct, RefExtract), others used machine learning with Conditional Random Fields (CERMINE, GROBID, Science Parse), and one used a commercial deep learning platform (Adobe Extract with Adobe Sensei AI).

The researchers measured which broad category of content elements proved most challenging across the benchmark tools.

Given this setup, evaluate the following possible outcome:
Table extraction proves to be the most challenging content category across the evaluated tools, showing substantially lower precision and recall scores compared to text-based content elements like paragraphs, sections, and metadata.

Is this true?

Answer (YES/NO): NO